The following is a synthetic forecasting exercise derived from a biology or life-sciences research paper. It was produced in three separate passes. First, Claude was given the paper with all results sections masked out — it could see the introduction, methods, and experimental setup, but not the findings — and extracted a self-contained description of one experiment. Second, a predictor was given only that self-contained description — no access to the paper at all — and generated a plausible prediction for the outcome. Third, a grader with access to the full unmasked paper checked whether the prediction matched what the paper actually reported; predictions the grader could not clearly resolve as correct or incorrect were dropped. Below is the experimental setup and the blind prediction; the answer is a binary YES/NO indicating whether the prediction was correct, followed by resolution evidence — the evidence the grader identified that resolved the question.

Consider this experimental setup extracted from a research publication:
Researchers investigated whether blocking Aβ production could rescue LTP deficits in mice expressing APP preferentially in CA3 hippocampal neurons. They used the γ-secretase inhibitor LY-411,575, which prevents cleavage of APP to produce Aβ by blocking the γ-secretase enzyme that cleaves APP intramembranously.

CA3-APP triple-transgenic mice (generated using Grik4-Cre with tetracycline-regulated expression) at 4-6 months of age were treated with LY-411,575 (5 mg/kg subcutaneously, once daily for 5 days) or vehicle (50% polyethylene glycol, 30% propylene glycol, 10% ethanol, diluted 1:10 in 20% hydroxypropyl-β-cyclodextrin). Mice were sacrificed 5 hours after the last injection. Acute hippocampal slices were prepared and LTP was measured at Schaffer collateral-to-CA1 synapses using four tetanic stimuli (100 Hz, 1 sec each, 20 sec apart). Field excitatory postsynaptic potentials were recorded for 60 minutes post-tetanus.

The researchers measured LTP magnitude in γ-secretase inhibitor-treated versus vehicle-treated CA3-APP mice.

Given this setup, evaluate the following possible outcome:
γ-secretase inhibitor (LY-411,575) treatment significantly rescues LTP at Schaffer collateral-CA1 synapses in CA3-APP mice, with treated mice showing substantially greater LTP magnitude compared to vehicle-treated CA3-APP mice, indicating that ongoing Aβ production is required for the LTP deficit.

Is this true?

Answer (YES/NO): YES